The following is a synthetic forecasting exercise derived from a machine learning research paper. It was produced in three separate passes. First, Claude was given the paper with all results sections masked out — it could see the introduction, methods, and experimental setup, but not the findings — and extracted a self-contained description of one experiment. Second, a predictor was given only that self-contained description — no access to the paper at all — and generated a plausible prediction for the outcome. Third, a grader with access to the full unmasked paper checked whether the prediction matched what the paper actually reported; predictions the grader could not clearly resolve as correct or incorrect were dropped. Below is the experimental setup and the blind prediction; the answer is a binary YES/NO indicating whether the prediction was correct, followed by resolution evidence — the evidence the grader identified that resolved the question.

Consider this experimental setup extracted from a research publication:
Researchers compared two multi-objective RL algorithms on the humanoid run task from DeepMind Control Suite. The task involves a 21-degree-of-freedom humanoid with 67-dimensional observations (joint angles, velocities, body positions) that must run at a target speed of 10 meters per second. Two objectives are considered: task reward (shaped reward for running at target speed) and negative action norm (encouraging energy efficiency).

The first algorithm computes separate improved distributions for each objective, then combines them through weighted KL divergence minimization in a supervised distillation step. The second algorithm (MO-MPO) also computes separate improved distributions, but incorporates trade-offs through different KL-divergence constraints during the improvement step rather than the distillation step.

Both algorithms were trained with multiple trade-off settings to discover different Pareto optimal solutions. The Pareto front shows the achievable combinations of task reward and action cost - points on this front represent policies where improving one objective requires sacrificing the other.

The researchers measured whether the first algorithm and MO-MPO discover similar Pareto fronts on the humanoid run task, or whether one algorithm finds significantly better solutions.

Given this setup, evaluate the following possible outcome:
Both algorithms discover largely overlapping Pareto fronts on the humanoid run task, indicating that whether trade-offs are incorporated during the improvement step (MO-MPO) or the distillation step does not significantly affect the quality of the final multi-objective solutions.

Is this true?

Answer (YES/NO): NO